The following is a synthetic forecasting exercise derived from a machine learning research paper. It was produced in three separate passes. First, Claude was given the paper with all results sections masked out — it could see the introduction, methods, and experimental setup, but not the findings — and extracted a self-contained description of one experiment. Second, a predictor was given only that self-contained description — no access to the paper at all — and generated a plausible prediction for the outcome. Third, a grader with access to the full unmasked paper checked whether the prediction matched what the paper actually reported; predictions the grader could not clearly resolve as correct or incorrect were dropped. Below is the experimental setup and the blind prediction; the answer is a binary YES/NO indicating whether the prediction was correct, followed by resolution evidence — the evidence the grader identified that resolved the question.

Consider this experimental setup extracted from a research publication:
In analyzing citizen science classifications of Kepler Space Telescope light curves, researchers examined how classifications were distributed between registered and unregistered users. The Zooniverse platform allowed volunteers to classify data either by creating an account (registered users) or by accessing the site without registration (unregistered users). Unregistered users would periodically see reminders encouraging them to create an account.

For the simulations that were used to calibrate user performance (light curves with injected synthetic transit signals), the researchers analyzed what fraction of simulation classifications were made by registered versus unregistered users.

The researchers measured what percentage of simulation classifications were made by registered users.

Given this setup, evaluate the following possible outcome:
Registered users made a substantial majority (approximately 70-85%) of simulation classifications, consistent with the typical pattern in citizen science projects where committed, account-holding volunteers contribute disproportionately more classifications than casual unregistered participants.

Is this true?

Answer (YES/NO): NO